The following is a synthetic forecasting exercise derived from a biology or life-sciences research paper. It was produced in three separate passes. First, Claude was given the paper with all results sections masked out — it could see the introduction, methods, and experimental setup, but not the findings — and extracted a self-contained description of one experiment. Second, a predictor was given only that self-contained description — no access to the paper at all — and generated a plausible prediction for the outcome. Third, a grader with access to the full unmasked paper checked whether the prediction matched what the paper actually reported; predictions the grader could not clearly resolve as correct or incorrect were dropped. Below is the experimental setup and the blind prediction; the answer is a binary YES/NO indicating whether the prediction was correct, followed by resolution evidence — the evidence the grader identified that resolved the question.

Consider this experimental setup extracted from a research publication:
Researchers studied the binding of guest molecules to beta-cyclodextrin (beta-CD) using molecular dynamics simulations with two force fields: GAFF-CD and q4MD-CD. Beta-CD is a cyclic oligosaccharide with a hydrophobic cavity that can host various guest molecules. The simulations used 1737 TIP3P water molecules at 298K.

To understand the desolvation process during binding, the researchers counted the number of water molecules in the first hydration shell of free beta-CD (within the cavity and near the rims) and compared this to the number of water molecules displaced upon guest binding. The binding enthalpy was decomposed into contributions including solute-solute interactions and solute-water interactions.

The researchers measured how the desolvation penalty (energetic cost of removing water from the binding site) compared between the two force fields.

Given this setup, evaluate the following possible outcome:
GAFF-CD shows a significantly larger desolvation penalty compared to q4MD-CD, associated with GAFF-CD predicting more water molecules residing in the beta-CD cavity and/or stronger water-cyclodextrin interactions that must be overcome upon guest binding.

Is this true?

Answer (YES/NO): YES